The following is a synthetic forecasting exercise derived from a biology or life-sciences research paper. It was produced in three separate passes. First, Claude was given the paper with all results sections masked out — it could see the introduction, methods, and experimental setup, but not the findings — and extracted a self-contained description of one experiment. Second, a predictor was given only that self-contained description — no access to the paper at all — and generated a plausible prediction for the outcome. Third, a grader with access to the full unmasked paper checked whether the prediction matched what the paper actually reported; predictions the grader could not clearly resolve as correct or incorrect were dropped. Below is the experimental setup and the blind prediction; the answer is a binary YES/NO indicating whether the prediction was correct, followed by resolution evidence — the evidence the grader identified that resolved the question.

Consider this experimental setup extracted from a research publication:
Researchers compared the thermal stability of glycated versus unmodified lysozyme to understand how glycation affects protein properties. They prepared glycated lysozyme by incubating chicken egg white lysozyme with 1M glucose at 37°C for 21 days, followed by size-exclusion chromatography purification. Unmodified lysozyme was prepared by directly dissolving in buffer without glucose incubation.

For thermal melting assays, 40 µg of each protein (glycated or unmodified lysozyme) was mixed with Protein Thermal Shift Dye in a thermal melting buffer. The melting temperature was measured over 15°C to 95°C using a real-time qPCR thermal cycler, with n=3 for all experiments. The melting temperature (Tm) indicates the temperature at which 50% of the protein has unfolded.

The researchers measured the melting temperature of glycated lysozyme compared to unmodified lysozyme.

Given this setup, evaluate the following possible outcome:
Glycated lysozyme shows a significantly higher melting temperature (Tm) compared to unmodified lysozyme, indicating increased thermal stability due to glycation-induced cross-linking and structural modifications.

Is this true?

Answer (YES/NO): NO